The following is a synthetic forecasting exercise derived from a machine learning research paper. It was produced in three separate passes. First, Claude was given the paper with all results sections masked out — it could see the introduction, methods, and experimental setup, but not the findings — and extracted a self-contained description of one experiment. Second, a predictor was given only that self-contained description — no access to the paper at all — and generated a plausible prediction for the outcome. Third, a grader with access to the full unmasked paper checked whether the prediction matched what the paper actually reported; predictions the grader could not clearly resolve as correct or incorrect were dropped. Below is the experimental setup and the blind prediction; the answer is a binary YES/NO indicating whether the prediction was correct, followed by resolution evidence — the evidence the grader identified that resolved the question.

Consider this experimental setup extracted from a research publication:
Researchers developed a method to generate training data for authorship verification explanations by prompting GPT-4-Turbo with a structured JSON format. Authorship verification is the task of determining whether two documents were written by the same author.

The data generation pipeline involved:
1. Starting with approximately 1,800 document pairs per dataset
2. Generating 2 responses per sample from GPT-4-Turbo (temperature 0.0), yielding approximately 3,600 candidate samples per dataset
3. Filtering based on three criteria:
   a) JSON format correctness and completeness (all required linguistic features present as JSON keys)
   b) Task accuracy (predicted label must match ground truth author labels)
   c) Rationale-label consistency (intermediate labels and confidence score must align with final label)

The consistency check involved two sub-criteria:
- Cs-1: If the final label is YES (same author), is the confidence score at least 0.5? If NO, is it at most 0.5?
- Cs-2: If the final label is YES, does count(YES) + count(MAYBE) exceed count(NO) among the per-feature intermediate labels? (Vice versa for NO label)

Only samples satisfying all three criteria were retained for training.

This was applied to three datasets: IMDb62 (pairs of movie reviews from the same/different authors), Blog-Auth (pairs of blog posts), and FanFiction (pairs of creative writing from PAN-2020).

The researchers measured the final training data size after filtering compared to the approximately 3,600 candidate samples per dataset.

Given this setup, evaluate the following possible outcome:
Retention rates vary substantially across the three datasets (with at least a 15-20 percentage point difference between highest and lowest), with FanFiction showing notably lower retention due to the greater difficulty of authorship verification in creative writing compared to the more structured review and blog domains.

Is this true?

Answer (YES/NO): NO